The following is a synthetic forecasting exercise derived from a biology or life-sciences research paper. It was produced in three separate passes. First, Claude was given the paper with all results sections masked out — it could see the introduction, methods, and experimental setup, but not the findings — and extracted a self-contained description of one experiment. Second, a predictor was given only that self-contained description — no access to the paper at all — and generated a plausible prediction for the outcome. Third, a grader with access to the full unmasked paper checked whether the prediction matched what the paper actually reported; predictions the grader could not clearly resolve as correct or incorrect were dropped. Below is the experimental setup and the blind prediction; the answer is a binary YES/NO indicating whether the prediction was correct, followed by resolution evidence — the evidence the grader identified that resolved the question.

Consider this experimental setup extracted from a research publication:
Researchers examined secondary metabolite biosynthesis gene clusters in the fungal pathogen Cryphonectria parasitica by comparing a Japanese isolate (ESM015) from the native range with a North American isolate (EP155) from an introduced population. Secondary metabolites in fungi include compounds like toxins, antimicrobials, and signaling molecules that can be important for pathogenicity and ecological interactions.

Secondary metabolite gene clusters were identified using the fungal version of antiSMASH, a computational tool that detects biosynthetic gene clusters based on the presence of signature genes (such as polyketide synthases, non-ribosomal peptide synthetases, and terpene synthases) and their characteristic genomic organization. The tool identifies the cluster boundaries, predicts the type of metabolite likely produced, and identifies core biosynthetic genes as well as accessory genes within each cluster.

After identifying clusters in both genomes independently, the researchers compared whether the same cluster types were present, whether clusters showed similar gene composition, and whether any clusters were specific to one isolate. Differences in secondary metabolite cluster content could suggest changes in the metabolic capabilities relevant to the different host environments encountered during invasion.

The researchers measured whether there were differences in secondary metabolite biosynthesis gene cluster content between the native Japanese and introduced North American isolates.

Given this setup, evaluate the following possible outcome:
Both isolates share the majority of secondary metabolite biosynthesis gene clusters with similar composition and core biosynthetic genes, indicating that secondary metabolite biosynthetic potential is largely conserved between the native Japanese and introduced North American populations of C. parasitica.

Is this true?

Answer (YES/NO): YES